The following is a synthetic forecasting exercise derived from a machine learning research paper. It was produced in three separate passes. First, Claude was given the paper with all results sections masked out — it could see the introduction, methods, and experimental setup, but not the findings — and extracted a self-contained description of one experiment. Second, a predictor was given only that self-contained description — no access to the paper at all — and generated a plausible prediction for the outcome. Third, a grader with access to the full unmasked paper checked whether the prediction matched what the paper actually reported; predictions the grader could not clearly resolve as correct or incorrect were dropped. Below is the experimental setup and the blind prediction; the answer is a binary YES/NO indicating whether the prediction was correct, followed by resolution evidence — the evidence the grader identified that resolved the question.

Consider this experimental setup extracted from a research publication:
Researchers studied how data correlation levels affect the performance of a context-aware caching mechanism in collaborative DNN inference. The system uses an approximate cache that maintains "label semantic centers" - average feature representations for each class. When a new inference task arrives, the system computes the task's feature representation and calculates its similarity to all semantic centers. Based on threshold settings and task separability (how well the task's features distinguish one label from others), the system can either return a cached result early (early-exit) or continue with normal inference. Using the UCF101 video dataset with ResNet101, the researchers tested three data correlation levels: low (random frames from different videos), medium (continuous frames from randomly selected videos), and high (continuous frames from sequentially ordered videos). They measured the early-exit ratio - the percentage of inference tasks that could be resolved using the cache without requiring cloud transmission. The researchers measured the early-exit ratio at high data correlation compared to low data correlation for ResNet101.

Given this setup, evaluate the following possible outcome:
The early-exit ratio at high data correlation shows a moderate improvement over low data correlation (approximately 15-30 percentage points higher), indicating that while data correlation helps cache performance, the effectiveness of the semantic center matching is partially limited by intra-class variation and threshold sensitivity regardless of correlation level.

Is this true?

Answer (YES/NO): NO